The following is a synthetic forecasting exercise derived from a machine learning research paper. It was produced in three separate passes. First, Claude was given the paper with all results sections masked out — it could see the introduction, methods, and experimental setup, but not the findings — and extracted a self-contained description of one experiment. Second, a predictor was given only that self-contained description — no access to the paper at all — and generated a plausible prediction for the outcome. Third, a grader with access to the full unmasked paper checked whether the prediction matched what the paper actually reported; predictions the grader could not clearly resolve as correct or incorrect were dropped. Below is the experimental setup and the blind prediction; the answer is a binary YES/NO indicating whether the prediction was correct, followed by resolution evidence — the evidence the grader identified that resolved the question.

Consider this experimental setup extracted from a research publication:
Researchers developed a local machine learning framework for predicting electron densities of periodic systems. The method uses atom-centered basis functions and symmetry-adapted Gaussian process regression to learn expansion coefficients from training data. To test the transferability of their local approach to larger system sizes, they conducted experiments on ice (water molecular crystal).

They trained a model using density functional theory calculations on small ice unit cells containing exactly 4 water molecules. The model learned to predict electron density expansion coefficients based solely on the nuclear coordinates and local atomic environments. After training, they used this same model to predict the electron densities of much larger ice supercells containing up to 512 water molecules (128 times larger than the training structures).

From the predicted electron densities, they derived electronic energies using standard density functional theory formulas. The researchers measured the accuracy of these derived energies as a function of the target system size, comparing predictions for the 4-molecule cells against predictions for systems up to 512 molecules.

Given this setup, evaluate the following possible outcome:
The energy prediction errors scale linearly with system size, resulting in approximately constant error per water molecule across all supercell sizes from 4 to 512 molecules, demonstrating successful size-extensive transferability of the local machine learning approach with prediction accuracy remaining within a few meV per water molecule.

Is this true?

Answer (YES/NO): YES